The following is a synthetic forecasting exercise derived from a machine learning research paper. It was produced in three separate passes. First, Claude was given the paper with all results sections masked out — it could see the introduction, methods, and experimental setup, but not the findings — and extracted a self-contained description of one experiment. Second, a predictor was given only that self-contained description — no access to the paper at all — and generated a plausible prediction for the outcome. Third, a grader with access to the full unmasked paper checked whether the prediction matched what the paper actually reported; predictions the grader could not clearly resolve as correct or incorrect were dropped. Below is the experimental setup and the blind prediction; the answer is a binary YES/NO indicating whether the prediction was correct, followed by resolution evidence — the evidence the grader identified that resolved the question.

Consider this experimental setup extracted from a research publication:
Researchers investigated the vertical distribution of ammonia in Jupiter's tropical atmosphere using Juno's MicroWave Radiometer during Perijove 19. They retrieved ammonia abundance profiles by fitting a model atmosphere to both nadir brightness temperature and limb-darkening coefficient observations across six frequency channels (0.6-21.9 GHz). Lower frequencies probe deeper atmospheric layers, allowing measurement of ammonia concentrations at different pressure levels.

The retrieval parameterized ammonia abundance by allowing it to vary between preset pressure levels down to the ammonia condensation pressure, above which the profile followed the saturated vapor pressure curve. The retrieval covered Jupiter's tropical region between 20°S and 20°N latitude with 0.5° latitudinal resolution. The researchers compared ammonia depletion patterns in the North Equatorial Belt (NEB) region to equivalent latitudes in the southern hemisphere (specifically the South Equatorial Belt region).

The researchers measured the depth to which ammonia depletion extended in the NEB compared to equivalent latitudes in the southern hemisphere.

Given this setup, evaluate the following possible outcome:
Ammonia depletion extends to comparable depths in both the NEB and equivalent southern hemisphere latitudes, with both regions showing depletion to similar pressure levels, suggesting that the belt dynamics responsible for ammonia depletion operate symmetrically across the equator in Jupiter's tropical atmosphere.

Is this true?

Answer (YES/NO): NO